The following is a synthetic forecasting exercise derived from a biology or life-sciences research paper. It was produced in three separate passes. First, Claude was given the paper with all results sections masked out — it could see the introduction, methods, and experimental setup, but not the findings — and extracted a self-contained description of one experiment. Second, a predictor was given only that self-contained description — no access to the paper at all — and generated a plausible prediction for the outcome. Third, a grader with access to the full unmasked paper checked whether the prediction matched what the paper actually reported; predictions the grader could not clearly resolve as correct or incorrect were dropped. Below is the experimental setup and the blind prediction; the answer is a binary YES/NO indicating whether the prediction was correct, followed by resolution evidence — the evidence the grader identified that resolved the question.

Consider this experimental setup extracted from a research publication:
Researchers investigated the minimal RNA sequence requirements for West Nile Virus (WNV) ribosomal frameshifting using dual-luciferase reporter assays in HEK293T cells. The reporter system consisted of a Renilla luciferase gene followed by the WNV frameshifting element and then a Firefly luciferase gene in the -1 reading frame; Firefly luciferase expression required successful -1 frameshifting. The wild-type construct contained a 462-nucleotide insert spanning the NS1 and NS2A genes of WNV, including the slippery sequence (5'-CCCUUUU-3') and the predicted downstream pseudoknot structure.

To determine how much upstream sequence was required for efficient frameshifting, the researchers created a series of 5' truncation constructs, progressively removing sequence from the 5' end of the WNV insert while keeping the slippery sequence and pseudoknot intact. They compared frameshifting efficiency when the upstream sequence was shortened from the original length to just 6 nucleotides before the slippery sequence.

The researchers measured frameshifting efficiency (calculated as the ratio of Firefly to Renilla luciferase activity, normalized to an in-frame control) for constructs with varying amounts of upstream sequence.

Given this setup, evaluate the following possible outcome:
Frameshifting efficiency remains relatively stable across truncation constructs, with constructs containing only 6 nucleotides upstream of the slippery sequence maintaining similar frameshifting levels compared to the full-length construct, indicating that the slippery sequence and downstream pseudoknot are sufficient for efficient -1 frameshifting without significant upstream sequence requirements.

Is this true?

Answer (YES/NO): YES